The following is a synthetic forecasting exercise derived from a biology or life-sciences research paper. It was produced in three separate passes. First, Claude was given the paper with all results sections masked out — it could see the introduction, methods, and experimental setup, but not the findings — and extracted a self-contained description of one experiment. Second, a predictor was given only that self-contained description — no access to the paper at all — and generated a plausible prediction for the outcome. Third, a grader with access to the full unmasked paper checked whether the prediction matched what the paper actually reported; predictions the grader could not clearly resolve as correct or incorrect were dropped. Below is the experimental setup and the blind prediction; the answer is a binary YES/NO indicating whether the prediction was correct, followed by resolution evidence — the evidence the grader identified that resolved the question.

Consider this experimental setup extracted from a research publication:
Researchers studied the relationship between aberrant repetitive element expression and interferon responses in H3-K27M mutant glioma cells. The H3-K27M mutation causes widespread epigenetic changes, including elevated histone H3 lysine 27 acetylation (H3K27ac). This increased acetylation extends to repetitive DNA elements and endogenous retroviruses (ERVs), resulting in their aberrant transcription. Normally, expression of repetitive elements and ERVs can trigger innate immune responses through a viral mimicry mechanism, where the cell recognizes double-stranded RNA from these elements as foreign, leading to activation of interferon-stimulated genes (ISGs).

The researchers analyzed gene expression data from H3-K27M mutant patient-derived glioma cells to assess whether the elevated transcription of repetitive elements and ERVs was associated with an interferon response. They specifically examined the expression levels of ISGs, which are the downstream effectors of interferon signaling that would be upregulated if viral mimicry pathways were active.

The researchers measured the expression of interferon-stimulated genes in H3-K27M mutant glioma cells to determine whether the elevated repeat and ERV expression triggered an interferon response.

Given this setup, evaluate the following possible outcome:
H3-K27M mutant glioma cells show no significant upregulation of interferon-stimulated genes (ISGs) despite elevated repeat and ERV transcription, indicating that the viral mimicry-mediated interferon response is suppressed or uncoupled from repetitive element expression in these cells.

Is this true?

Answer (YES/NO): YES